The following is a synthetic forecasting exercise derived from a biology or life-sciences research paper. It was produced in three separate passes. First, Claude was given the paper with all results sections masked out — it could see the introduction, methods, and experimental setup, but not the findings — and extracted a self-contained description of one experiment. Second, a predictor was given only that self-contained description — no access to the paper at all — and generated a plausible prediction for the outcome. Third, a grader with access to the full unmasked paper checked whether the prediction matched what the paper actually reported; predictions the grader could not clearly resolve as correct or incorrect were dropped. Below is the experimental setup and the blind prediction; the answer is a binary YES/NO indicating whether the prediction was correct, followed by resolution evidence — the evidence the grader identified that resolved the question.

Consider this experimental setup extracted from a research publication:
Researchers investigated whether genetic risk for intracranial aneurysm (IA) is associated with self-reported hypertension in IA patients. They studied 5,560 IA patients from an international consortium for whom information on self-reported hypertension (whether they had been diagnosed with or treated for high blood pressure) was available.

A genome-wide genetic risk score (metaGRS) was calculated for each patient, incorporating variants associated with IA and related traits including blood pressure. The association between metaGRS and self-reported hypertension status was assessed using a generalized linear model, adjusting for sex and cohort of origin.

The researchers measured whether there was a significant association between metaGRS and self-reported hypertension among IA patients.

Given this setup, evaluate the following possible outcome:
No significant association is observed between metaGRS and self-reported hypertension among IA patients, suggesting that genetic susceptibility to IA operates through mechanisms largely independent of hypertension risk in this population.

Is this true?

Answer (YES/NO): NO